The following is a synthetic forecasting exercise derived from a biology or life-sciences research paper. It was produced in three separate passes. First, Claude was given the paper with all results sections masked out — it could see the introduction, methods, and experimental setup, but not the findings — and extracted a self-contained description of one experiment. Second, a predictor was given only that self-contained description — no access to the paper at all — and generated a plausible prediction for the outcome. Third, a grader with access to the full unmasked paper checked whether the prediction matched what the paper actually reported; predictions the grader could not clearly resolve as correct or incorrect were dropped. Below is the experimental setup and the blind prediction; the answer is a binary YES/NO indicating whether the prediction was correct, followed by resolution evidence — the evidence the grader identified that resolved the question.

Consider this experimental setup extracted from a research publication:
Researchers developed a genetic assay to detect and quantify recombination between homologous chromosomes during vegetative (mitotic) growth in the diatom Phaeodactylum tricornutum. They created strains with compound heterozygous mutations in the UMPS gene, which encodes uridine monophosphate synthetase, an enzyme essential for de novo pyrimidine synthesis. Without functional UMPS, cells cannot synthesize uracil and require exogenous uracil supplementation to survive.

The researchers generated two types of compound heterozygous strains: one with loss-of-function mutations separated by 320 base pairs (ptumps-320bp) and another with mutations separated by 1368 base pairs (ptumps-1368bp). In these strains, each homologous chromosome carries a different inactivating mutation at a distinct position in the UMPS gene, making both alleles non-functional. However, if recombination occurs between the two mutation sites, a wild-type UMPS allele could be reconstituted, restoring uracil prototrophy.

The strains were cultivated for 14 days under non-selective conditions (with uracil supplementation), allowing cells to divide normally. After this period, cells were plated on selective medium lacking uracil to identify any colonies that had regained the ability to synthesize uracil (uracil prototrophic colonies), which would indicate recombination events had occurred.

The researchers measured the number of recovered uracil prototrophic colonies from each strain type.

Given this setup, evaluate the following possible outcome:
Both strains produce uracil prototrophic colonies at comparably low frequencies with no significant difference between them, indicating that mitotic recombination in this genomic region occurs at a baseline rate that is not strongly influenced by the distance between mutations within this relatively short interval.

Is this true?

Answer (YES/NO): NO